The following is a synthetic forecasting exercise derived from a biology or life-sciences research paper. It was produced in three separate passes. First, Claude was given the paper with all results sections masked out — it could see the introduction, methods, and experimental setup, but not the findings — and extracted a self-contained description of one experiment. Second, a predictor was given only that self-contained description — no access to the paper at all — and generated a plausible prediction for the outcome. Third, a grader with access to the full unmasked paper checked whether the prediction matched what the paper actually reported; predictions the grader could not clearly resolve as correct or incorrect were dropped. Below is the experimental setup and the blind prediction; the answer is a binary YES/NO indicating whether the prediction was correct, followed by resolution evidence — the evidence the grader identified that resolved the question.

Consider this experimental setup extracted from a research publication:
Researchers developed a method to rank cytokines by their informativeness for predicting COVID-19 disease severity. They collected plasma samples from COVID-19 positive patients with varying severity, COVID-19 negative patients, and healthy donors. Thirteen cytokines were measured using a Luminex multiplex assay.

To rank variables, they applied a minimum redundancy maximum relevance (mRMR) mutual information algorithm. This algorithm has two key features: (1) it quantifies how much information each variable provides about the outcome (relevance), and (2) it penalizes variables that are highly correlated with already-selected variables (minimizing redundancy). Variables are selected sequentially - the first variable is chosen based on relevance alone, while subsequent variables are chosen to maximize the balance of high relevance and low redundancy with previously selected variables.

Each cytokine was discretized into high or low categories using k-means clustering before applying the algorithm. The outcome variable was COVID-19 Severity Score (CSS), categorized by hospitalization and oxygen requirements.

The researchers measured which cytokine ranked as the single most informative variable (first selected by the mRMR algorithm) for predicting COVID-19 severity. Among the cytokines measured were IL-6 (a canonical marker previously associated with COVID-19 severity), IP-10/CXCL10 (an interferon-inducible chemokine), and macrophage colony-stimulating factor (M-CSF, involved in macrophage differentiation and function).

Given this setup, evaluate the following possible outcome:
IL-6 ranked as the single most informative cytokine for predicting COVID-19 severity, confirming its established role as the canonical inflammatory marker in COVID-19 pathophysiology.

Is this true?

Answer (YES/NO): NO